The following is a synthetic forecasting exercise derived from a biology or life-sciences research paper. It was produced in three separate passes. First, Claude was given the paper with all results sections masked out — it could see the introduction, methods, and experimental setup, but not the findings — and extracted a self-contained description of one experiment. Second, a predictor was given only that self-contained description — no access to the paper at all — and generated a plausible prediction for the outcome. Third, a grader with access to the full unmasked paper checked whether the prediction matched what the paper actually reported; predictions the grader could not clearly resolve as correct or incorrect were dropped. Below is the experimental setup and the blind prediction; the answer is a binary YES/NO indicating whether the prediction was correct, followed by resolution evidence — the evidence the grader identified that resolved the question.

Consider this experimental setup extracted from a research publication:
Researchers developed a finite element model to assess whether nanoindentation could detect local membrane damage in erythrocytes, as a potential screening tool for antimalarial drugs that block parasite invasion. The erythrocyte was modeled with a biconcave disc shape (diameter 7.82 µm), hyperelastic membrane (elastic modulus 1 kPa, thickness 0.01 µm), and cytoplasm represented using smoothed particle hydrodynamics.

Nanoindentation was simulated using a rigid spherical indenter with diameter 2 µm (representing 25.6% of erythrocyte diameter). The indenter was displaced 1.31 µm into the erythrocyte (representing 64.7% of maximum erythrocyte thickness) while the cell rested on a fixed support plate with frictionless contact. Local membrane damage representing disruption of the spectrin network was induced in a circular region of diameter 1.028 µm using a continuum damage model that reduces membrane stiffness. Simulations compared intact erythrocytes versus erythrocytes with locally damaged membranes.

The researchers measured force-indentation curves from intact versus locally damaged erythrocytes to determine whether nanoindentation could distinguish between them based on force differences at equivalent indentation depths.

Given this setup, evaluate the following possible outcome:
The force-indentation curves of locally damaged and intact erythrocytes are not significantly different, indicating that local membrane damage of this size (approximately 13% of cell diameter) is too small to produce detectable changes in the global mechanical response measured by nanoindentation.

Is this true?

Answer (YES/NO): NO